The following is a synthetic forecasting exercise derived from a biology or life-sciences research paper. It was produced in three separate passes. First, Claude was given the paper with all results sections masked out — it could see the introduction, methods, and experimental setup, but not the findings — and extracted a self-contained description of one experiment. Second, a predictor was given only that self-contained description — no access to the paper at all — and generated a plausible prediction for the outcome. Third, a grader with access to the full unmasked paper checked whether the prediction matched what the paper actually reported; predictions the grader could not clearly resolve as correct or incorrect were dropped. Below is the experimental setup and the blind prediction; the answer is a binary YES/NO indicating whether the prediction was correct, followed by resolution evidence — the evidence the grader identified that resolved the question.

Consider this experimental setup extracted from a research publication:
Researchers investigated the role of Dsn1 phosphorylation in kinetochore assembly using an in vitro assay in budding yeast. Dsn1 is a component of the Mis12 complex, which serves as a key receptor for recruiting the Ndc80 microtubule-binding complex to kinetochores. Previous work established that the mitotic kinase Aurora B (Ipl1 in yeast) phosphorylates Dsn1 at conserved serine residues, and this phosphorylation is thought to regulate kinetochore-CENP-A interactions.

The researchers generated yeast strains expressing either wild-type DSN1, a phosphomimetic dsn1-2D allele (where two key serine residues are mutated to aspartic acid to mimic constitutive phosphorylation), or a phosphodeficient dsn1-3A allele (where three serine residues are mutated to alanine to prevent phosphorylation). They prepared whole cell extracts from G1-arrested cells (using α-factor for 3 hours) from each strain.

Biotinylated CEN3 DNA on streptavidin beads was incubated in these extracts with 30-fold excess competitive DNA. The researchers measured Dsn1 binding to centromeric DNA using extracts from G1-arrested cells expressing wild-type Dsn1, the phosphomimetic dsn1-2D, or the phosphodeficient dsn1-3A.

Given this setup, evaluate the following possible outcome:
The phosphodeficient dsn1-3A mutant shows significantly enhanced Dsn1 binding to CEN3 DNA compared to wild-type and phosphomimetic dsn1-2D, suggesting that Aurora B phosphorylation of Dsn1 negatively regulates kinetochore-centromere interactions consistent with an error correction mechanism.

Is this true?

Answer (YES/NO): NO